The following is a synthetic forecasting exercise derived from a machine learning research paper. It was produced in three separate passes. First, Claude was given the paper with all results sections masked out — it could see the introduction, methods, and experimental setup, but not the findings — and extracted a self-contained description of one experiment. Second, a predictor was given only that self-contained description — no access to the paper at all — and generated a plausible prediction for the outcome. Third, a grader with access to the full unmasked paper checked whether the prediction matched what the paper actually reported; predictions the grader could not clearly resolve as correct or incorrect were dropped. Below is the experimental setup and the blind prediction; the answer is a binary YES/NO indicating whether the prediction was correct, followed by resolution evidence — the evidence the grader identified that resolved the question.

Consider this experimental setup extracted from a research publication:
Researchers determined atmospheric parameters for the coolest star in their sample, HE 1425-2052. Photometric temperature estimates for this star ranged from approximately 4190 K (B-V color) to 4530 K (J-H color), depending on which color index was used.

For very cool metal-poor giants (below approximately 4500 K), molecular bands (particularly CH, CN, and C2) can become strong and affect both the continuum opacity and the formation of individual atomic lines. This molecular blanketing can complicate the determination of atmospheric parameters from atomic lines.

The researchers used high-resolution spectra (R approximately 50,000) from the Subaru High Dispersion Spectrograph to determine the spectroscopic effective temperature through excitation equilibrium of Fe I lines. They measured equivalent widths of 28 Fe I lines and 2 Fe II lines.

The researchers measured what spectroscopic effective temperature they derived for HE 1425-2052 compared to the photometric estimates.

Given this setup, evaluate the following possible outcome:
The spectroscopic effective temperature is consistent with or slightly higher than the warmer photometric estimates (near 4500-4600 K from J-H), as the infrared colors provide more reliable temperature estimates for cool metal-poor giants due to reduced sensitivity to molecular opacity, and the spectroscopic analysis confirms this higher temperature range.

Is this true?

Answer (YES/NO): NO